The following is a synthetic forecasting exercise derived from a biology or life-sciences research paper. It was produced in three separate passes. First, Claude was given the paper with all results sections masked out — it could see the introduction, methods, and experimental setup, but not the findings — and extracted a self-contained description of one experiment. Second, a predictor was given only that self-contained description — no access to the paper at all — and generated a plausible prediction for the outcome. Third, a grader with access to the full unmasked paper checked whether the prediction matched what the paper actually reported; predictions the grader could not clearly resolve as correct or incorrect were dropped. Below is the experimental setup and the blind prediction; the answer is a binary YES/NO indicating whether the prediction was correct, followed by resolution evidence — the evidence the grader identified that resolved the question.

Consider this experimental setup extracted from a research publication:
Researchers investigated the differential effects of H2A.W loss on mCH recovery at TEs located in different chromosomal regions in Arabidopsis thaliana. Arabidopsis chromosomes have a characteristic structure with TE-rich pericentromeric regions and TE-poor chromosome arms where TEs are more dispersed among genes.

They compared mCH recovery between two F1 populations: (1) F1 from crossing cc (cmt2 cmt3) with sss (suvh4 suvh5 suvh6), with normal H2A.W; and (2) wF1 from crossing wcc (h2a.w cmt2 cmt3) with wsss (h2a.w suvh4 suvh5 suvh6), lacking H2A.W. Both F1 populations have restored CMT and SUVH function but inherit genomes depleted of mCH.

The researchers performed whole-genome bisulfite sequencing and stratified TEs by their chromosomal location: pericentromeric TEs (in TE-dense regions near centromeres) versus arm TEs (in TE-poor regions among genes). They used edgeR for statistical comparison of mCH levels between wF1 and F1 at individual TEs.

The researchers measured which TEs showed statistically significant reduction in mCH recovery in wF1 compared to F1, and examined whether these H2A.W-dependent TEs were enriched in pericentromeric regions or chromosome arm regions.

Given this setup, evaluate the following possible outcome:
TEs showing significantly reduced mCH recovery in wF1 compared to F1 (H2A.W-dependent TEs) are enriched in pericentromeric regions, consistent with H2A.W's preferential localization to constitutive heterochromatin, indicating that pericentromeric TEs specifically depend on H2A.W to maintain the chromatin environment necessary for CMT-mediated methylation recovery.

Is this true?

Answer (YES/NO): NO